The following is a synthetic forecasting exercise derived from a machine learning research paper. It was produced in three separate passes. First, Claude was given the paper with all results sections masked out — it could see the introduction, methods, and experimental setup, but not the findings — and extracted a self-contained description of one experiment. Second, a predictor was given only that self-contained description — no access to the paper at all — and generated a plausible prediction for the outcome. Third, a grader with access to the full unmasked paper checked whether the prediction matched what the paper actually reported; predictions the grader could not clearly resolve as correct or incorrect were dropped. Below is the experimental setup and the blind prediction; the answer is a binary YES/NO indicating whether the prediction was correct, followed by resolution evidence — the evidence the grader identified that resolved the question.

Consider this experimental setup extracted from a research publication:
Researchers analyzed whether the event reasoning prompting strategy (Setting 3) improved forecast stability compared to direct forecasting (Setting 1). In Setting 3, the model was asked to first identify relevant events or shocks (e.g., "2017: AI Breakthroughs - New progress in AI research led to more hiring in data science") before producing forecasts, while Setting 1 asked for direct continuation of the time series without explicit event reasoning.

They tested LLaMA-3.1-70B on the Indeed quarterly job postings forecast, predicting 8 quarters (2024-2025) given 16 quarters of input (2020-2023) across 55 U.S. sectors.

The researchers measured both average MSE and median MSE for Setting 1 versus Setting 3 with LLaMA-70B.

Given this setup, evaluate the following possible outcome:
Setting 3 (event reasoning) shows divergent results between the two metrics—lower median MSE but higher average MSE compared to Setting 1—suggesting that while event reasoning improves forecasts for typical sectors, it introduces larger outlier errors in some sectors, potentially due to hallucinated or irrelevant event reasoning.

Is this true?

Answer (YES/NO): NO